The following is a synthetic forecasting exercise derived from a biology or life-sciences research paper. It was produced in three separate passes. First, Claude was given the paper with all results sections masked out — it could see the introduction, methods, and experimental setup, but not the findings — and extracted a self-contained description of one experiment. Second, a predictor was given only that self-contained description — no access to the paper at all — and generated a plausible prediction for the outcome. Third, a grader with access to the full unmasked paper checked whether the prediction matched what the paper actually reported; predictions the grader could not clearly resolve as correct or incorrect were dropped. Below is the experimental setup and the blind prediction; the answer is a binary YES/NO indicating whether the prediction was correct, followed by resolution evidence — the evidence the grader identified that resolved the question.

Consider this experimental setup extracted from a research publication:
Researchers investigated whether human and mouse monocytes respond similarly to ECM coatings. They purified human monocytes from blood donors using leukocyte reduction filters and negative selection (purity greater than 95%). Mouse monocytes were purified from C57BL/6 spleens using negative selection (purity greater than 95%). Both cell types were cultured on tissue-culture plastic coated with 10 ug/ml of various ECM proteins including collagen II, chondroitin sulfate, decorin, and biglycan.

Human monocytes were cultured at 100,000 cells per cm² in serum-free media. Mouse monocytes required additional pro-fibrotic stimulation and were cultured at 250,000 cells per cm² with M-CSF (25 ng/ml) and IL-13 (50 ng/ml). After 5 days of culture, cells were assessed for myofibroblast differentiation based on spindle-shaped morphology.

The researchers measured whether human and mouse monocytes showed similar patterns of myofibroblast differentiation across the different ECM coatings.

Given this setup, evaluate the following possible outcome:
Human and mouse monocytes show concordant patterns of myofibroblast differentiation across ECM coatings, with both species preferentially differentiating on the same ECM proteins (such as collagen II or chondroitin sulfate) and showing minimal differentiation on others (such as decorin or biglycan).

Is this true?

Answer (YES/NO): NO